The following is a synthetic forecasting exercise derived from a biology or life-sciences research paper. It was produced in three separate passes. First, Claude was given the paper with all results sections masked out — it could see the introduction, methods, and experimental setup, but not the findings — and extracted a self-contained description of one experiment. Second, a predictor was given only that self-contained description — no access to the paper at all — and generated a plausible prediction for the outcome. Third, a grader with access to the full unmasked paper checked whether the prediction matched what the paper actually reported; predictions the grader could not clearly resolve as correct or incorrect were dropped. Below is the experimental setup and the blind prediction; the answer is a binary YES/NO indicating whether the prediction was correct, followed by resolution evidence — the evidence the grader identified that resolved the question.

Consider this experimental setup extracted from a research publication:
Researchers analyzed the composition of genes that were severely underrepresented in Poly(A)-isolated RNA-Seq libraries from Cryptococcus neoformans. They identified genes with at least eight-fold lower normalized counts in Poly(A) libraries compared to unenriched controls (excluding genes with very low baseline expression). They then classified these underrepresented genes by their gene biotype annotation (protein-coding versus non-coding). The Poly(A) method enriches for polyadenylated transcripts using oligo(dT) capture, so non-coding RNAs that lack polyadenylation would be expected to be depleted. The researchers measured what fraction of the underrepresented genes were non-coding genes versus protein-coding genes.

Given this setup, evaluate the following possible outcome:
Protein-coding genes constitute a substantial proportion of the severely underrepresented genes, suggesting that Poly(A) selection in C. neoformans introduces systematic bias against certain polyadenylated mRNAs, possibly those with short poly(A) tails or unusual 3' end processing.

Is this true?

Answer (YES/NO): NO